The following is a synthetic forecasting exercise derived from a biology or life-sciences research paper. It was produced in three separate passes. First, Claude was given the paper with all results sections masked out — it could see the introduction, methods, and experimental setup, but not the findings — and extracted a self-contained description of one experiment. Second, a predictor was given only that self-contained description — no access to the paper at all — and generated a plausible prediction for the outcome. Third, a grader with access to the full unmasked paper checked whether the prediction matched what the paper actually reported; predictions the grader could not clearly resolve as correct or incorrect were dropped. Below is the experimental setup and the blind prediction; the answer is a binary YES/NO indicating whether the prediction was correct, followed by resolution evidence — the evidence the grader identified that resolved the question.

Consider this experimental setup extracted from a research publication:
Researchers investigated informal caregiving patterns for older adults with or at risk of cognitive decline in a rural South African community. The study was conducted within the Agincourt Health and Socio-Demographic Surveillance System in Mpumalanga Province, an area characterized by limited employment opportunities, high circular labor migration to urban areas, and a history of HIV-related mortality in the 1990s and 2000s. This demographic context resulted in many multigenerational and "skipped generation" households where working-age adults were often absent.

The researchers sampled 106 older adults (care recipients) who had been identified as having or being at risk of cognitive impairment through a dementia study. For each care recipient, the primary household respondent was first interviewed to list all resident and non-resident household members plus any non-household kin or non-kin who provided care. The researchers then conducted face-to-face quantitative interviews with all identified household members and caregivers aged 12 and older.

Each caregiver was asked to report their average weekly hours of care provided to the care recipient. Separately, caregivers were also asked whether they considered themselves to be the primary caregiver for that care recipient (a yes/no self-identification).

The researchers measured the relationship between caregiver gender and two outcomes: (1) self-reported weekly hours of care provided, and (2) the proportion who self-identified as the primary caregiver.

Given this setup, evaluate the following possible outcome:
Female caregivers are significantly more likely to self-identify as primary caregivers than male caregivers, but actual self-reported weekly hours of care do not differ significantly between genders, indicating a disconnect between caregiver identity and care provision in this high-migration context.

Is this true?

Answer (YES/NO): NO